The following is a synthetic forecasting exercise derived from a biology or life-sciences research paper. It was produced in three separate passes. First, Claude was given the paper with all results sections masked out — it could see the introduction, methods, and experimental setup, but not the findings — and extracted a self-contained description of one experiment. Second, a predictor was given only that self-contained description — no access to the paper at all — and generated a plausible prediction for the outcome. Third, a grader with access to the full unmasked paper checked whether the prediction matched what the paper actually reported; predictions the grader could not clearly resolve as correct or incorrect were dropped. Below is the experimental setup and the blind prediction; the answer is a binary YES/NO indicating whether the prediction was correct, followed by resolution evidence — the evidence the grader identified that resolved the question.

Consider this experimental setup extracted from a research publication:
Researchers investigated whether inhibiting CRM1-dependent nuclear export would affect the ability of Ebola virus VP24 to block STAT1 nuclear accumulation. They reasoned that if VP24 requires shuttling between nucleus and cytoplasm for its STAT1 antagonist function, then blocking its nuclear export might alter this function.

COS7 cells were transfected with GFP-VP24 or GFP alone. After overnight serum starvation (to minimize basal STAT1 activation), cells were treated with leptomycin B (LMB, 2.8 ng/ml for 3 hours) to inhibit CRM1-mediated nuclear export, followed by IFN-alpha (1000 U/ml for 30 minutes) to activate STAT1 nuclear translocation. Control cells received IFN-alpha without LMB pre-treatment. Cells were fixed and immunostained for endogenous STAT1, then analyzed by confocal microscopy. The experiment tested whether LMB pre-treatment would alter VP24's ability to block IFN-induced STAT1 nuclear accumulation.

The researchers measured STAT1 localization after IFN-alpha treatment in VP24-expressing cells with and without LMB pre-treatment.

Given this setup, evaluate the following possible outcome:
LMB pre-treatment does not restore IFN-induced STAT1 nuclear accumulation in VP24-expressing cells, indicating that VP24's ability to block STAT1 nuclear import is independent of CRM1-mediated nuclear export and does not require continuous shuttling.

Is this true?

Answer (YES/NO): YES